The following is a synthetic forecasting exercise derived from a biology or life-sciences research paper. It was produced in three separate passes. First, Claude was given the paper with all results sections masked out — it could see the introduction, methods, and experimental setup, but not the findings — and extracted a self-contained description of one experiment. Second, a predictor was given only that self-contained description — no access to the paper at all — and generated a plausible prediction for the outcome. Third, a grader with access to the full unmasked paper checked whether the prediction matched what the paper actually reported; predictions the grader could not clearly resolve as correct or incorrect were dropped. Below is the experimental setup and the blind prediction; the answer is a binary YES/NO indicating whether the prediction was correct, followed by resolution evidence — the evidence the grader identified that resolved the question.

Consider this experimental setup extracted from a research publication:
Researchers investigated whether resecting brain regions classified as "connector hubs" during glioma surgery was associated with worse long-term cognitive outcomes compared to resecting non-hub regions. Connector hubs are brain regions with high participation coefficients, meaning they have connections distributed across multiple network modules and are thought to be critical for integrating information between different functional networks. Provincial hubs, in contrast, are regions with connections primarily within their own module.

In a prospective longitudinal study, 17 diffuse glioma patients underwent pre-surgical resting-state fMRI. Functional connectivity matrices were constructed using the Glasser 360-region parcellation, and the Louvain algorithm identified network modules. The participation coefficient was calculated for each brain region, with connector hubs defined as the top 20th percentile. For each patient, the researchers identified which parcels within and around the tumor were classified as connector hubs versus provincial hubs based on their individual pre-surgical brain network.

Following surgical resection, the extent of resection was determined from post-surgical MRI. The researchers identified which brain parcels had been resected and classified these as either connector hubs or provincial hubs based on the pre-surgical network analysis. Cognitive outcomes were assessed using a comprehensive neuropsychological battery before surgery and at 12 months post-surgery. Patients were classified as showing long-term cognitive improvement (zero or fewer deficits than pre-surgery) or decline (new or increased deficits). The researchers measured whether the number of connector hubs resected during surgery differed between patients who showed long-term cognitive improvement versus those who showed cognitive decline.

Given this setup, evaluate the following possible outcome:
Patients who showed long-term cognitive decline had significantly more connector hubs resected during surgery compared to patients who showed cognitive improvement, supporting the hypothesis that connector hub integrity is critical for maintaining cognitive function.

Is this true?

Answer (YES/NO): YES